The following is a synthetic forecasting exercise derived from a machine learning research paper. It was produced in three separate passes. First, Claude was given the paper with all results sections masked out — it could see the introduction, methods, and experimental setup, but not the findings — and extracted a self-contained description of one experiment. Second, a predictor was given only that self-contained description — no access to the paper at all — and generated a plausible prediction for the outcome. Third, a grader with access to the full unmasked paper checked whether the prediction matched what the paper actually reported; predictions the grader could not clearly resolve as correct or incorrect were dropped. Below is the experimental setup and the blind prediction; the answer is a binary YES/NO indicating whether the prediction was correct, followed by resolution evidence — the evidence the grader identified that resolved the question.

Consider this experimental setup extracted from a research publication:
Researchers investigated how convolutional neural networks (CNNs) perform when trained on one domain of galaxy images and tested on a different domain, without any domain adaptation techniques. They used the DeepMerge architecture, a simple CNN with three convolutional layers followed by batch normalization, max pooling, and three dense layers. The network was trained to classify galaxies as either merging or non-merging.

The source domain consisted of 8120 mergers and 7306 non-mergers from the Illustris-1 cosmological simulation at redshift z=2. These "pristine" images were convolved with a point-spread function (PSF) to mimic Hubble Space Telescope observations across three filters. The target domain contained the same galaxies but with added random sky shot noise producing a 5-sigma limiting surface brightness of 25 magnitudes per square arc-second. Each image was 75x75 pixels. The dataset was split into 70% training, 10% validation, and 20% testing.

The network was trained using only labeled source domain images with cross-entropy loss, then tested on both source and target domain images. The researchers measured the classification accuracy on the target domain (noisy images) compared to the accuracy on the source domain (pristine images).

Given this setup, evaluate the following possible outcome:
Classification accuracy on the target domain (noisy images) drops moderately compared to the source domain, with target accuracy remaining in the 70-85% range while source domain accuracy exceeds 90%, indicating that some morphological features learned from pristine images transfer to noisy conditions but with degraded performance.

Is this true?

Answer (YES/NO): NO